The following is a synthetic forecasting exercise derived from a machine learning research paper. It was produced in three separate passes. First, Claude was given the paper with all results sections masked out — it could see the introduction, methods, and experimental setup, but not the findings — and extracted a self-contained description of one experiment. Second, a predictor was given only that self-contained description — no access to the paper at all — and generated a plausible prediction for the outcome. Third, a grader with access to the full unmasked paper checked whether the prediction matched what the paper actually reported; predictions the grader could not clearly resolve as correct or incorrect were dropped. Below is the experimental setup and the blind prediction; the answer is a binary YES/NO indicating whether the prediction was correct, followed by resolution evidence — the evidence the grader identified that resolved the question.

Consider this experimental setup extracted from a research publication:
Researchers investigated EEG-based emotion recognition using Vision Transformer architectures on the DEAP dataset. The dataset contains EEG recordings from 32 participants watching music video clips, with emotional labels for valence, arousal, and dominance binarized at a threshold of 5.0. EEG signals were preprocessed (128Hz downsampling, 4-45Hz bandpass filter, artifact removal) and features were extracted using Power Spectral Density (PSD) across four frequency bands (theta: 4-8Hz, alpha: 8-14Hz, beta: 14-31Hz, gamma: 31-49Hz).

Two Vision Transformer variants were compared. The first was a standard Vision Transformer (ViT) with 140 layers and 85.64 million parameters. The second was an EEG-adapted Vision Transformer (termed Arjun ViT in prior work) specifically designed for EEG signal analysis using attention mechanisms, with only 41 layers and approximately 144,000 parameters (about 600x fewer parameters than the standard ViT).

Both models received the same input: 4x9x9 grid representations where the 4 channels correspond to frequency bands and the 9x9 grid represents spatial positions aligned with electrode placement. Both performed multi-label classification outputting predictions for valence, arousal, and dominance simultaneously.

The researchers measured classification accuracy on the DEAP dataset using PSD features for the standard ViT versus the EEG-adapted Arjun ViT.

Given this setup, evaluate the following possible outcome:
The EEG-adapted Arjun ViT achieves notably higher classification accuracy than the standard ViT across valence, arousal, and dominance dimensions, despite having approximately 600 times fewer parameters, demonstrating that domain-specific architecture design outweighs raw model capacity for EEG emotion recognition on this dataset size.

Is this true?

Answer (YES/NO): NO